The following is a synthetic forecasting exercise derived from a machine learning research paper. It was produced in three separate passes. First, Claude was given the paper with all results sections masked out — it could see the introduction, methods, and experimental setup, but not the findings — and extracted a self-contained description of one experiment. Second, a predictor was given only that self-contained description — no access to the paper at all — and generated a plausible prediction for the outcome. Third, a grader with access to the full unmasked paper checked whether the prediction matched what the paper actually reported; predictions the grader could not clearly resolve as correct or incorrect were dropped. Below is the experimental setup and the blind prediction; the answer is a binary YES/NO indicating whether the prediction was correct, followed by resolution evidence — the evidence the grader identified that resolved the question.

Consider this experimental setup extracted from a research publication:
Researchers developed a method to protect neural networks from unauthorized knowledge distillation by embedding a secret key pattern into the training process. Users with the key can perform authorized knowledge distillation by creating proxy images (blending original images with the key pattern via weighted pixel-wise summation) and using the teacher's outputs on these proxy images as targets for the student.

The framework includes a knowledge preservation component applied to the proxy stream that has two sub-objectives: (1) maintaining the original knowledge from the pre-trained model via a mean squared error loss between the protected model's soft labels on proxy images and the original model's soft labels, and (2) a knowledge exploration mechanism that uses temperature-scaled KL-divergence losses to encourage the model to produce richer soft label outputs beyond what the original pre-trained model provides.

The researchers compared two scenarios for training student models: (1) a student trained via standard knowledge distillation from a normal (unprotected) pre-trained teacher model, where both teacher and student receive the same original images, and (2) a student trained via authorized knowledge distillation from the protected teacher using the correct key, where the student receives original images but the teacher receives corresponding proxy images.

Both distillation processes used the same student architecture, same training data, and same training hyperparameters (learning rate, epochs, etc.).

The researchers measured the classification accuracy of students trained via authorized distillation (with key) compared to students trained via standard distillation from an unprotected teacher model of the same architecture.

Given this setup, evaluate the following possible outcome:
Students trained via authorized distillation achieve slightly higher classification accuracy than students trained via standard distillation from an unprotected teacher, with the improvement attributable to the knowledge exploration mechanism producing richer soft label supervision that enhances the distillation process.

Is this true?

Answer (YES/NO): YES